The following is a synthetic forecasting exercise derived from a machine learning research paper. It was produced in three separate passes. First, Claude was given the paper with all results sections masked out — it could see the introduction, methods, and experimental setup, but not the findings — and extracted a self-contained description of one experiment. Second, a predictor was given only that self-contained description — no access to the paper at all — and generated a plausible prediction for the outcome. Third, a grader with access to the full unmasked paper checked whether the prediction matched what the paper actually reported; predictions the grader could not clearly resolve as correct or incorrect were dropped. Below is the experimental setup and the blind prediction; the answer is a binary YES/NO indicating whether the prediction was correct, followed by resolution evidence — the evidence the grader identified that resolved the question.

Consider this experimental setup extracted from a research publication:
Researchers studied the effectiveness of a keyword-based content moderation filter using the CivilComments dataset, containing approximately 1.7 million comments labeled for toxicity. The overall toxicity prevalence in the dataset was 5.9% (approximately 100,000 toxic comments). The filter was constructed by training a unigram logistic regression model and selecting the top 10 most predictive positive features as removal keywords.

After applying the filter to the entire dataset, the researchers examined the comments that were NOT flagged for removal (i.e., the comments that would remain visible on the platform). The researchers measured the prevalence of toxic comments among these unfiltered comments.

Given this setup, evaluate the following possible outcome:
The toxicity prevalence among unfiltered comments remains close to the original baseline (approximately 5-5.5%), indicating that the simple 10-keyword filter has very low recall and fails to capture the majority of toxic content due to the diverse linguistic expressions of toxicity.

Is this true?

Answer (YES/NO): NO